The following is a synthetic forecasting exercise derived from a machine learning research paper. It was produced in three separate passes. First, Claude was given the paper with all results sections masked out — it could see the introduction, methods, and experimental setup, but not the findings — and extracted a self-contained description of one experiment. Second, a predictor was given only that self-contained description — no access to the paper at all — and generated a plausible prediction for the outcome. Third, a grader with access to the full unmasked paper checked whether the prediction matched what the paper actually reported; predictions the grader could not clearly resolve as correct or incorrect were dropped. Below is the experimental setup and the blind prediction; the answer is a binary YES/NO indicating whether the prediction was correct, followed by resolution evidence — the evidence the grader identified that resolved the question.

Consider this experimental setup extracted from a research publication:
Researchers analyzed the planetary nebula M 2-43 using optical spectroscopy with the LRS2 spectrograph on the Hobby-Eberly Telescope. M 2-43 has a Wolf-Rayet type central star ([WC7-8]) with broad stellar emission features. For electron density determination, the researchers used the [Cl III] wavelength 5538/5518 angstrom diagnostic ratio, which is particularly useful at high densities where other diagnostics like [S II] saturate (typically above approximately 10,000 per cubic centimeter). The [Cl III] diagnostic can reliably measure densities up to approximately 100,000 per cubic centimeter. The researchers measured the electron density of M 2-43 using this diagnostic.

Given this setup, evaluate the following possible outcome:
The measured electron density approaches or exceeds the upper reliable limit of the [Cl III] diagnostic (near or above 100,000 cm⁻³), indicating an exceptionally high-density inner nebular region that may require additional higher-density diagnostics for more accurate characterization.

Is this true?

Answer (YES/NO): NO